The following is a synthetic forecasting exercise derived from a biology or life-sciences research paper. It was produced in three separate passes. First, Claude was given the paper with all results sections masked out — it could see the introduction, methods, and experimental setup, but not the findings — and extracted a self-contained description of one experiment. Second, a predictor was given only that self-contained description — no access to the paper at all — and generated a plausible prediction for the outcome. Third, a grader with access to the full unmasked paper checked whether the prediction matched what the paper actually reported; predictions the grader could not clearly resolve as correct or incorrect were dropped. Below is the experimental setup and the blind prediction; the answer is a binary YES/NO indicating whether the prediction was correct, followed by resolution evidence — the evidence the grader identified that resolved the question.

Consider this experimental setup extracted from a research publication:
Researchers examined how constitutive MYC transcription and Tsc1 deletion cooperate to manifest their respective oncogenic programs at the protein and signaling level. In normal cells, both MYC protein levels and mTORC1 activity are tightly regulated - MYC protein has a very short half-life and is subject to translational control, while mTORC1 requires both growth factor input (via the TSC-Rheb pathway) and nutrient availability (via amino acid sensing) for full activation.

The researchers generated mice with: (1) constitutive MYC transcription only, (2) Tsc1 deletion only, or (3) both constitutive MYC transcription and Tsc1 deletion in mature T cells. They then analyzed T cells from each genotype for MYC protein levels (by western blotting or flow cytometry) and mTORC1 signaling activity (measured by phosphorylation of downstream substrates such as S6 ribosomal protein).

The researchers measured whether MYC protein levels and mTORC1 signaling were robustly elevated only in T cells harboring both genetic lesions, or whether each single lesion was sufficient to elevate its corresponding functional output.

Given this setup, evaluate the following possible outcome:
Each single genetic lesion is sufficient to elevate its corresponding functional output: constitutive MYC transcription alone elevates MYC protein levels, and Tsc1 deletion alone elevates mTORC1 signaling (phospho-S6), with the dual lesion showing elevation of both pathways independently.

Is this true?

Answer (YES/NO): NO